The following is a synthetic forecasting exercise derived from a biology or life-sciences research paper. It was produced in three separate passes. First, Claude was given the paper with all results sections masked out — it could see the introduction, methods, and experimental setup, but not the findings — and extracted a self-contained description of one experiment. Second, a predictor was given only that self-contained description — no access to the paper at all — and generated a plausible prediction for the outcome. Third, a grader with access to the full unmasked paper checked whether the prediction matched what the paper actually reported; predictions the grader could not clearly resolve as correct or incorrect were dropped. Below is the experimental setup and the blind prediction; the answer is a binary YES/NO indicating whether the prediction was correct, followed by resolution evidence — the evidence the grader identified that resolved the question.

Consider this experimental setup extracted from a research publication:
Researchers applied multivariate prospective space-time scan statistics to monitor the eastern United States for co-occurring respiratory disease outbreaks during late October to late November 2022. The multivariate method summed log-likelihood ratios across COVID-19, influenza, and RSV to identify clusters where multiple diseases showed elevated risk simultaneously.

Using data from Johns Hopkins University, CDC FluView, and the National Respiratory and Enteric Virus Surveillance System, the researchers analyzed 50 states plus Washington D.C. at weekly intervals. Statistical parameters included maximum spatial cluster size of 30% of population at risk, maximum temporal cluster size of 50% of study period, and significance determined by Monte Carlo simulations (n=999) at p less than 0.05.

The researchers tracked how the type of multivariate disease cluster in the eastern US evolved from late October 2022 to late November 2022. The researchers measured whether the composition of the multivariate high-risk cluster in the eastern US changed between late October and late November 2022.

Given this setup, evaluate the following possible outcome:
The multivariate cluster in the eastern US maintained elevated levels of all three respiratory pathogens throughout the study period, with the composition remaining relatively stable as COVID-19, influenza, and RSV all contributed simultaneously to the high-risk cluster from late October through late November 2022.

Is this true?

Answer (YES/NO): NO